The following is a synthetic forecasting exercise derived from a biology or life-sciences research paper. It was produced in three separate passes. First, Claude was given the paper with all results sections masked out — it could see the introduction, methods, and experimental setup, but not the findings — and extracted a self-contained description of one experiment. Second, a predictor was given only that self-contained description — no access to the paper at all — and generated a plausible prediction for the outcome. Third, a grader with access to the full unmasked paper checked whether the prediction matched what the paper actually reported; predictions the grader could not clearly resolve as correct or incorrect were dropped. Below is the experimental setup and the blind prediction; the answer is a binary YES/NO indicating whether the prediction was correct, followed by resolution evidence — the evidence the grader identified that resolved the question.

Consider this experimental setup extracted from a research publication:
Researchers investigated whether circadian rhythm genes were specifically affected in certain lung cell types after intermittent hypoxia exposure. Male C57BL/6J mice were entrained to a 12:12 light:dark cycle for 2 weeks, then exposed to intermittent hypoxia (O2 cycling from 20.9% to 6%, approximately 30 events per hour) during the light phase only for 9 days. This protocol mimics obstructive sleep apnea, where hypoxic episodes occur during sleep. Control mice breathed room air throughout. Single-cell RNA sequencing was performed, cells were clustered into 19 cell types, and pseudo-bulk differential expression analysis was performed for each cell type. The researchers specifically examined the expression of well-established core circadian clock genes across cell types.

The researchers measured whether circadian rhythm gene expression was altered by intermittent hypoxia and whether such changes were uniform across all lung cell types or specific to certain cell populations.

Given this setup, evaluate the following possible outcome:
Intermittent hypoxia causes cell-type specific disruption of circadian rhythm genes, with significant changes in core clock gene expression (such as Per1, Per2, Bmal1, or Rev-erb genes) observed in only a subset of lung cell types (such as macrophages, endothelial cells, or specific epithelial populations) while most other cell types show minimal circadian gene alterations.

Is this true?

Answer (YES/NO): YES